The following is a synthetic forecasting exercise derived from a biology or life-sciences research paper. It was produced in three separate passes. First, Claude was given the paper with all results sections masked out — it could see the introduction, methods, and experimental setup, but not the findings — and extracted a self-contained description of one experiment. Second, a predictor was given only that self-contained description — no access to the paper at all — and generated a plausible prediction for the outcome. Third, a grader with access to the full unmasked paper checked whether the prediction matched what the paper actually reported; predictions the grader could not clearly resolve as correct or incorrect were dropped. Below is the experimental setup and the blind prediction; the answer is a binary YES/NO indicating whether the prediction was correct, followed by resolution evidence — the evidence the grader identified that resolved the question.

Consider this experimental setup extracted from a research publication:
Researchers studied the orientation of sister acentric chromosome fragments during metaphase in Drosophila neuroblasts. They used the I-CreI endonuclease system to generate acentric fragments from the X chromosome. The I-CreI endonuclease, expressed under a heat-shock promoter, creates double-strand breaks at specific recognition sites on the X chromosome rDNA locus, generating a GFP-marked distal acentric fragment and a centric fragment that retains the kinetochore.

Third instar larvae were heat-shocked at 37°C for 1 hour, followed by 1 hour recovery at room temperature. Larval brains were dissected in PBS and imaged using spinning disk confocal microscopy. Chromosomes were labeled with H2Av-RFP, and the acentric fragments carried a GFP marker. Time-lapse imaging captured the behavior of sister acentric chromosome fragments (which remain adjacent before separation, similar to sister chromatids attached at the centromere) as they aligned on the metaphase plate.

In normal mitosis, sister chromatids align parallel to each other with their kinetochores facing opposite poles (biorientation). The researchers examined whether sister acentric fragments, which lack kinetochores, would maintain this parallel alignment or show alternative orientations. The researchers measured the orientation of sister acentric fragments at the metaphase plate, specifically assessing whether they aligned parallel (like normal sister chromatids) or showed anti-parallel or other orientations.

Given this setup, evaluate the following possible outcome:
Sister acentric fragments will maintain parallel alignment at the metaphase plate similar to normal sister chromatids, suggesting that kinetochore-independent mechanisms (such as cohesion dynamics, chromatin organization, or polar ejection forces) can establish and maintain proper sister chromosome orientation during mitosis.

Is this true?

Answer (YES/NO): NO